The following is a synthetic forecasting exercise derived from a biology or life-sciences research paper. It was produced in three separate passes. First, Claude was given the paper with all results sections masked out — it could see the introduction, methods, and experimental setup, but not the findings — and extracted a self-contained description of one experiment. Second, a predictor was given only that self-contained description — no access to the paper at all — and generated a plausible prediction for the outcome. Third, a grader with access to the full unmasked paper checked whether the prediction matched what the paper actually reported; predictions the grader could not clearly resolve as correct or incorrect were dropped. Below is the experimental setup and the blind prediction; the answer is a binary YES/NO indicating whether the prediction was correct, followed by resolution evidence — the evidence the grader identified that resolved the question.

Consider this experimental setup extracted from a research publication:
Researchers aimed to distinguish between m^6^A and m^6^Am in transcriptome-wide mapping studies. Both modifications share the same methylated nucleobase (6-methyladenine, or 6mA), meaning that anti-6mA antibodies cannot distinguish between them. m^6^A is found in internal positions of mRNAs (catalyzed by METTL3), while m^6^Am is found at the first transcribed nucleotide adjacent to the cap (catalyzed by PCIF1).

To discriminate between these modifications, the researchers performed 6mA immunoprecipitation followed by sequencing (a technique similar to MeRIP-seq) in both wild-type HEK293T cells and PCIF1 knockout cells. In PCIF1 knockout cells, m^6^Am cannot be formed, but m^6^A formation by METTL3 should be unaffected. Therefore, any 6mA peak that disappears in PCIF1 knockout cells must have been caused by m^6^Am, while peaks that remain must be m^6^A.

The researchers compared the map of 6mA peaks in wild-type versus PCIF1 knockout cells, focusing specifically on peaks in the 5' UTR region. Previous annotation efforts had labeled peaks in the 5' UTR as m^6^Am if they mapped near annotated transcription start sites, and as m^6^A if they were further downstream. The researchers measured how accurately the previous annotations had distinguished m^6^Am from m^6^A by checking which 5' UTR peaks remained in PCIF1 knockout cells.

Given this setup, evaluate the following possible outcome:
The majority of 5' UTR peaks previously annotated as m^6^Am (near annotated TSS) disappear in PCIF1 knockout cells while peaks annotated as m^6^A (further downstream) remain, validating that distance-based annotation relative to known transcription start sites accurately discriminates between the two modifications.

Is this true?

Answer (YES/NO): NO